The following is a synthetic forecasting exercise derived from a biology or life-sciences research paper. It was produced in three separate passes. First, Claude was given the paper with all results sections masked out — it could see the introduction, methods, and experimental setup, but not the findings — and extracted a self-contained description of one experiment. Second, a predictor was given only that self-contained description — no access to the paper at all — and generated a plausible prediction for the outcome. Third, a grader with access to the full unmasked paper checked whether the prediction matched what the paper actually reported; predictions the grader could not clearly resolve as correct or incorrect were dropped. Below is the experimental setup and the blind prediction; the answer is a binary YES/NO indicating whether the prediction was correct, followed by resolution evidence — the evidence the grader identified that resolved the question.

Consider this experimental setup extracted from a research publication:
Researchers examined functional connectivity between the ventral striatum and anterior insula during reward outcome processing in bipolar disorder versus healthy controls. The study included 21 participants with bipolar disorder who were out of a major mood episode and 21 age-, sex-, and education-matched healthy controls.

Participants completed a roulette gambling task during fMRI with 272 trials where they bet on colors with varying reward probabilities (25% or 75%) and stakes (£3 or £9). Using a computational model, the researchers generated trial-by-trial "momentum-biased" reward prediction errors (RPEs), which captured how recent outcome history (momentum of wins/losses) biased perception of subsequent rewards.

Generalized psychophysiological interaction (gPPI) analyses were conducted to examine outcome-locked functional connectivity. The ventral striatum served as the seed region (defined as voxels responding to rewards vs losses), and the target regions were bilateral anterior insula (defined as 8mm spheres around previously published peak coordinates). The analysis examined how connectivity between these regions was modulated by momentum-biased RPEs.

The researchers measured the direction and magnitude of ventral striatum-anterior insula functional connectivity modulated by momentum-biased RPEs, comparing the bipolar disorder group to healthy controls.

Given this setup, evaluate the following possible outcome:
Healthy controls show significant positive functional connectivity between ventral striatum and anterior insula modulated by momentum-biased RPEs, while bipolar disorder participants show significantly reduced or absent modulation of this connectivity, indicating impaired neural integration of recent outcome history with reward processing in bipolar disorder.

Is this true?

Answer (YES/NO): NO